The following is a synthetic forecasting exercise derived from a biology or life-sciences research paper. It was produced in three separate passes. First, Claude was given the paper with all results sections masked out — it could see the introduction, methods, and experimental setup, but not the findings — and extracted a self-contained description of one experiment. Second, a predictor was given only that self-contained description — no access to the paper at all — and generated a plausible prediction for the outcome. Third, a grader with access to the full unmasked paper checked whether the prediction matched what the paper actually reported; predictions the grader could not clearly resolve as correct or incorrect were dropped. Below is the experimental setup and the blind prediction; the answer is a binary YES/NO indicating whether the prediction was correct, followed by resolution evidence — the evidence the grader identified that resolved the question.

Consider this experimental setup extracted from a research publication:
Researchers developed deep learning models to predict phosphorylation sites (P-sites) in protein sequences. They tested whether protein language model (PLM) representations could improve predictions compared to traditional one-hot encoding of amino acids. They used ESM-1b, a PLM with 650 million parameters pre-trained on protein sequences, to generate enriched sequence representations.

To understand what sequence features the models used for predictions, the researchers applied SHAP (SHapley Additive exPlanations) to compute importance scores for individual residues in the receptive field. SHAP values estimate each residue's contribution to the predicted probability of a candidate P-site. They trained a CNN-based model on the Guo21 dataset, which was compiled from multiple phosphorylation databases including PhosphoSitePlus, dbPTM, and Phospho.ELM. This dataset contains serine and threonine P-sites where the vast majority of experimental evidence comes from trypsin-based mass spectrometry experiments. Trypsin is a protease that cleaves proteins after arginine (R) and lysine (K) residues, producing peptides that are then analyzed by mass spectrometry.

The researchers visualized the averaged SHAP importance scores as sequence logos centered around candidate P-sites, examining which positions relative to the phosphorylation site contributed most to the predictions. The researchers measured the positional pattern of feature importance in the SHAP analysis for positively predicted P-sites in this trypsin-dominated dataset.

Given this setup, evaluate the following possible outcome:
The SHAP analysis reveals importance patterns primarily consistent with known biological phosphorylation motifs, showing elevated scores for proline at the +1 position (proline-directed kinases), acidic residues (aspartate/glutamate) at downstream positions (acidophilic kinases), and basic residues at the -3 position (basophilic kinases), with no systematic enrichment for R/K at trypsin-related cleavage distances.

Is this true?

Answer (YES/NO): NO